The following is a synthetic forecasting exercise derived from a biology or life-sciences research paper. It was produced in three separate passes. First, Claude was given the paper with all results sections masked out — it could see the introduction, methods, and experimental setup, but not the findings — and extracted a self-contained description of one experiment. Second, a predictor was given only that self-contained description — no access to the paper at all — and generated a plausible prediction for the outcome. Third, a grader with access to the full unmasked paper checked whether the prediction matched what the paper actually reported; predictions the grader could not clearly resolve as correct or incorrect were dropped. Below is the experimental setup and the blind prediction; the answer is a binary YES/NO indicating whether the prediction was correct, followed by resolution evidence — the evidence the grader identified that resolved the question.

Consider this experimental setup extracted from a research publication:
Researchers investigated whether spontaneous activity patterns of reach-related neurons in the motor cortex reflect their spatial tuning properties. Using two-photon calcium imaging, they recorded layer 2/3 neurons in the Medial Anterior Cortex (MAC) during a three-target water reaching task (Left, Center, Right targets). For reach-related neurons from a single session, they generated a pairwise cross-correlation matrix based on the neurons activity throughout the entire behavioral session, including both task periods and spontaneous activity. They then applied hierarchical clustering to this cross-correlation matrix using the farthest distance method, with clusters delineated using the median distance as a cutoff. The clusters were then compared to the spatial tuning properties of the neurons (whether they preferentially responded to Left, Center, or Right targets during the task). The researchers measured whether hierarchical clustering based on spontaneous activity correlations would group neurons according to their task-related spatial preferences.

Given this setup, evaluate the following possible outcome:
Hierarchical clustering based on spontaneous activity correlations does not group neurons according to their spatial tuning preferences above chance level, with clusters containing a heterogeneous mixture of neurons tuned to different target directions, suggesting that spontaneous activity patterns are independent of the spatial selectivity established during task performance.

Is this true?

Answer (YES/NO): NO